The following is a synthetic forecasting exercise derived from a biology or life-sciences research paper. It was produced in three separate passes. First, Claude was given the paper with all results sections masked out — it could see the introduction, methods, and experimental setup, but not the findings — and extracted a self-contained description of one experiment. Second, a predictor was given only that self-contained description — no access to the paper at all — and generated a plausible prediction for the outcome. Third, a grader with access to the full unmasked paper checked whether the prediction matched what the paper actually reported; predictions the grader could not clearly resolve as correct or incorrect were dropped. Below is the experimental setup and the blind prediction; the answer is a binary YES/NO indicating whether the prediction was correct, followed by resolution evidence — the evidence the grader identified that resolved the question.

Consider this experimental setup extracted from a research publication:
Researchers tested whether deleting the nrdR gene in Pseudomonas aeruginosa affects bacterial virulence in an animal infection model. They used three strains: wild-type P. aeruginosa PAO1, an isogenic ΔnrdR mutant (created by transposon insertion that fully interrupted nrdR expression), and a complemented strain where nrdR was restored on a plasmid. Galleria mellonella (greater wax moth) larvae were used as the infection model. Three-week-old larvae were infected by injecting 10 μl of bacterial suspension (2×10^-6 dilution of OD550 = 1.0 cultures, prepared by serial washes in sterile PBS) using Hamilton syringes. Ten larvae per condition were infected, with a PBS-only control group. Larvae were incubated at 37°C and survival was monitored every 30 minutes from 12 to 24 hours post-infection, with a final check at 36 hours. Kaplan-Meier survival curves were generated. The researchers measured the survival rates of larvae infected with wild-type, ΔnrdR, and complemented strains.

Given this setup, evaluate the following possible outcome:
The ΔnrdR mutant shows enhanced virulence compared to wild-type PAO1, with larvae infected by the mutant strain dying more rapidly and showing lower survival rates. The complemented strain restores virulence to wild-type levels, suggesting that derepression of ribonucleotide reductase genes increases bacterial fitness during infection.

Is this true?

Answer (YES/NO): NO